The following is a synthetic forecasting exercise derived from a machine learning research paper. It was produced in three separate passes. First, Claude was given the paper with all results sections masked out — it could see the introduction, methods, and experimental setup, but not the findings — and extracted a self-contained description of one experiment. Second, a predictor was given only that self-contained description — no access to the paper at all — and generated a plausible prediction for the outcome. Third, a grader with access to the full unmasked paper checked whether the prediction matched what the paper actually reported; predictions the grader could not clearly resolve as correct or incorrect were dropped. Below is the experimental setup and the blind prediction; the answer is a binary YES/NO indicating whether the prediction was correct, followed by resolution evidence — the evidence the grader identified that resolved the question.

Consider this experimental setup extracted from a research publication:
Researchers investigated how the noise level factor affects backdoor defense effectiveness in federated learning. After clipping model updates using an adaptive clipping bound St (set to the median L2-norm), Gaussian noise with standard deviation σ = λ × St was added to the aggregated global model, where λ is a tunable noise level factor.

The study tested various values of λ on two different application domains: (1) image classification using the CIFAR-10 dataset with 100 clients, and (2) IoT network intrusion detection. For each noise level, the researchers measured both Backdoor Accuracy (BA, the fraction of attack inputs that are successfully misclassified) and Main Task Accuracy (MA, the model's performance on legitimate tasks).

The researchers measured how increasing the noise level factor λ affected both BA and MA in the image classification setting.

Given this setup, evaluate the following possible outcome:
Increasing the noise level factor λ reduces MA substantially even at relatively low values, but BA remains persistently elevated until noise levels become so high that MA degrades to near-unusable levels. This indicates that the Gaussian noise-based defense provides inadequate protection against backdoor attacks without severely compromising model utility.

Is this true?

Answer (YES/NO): NO